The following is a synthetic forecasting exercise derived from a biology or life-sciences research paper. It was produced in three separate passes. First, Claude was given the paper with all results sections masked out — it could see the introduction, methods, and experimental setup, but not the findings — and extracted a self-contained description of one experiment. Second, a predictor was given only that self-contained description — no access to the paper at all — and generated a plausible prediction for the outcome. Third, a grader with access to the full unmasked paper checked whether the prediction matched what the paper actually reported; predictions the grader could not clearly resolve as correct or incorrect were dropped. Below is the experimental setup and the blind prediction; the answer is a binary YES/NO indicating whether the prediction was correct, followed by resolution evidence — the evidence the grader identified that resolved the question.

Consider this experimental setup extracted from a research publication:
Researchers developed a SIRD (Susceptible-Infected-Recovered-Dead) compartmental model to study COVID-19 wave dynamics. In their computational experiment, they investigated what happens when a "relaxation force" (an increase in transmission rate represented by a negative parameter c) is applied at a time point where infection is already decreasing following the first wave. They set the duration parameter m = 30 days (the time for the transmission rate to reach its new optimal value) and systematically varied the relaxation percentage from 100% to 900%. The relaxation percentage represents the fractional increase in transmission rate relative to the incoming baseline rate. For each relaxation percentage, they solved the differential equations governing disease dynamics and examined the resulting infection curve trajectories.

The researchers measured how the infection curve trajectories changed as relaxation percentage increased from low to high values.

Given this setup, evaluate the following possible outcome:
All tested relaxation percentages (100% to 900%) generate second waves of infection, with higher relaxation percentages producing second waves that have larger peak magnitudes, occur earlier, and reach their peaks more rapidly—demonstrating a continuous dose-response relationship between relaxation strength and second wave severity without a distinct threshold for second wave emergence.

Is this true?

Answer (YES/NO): NO